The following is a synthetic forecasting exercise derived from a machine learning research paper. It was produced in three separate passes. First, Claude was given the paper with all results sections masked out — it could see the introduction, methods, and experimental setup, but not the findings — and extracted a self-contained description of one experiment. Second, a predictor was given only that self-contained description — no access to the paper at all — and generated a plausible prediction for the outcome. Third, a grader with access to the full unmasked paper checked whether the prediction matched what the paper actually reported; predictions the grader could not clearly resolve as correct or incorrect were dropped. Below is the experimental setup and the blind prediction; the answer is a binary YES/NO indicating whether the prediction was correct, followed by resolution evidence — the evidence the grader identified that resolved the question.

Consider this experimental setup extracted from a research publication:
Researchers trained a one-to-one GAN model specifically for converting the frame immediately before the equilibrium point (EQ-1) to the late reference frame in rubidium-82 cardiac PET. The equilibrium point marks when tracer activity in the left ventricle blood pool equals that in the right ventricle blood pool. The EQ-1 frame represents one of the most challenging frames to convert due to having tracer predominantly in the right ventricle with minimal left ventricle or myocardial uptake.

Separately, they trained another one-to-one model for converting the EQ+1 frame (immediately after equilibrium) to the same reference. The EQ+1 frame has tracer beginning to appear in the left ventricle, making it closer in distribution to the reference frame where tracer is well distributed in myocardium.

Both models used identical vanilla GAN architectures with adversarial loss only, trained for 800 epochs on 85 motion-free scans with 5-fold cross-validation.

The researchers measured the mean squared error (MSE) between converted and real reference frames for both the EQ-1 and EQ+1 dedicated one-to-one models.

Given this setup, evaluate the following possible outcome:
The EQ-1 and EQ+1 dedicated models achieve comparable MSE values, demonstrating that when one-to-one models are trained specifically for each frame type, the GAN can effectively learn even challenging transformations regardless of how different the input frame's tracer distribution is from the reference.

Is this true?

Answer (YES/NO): NO